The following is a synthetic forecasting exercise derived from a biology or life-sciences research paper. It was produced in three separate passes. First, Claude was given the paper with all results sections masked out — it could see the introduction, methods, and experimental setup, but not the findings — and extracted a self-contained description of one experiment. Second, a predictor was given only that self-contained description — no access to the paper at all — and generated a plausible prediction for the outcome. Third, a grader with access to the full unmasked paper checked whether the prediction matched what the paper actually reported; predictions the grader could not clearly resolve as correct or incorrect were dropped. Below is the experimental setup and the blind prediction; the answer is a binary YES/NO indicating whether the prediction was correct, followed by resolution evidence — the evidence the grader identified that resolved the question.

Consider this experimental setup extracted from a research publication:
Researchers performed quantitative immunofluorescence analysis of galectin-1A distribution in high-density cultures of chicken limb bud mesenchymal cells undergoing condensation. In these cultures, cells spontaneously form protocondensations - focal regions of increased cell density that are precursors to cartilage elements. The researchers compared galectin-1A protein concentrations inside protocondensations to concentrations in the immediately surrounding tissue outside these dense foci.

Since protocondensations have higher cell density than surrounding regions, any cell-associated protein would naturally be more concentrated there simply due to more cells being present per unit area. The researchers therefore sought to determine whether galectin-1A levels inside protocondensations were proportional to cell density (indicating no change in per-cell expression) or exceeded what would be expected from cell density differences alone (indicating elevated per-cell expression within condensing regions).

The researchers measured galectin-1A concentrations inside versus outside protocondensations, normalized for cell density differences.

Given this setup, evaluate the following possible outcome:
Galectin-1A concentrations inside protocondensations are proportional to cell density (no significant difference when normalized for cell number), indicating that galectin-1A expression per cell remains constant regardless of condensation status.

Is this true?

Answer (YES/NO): NO